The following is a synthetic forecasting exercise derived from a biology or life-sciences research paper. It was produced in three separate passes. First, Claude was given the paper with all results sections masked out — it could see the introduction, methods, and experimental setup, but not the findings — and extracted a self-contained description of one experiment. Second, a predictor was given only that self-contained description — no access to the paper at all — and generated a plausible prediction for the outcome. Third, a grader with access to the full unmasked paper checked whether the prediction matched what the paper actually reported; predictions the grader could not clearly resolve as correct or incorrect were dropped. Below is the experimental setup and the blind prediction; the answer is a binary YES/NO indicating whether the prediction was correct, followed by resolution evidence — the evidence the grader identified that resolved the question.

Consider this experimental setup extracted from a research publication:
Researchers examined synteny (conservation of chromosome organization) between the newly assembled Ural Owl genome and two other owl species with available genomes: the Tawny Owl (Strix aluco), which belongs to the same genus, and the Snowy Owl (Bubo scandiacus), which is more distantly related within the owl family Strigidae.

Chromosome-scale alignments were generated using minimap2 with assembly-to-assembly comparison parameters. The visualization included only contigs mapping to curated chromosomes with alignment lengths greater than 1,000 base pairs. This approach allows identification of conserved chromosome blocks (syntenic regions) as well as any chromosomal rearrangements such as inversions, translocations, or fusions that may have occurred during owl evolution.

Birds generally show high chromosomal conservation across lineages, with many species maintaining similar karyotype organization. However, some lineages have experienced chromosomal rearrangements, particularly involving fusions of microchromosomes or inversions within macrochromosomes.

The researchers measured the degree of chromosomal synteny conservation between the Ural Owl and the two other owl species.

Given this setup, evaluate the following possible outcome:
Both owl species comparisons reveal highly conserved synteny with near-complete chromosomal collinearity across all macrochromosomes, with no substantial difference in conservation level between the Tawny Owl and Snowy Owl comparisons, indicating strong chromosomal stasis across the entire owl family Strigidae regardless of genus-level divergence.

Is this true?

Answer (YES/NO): NO